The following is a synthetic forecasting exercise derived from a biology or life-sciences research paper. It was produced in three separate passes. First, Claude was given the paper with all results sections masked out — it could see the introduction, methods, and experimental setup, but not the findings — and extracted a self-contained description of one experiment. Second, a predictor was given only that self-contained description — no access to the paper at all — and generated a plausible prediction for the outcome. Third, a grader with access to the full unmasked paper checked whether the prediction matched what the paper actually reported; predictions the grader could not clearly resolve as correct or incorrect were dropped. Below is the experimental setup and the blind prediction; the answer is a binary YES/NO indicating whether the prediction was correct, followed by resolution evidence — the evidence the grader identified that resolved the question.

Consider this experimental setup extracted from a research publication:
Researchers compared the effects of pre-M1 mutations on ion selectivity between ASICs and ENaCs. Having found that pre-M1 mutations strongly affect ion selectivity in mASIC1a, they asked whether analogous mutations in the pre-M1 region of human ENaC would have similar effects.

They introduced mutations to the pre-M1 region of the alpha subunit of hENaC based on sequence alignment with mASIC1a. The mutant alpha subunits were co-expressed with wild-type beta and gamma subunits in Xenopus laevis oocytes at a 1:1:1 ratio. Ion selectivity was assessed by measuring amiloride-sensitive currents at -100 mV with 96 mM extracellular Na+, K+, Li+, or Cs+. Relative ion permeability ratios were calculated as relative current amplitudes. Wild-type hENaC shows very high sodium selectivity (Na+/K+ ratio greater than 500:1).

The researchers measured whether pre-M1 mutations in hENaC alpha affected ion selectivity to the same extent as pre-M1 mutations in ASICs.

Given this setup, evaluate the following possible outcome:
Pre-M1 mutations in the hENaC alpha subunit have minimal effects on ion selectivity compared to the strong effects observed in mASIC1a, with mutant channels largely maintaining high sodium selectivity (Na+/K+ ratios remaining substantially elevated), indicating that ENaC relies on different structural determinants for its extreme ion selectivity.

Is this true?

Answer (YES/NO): YES